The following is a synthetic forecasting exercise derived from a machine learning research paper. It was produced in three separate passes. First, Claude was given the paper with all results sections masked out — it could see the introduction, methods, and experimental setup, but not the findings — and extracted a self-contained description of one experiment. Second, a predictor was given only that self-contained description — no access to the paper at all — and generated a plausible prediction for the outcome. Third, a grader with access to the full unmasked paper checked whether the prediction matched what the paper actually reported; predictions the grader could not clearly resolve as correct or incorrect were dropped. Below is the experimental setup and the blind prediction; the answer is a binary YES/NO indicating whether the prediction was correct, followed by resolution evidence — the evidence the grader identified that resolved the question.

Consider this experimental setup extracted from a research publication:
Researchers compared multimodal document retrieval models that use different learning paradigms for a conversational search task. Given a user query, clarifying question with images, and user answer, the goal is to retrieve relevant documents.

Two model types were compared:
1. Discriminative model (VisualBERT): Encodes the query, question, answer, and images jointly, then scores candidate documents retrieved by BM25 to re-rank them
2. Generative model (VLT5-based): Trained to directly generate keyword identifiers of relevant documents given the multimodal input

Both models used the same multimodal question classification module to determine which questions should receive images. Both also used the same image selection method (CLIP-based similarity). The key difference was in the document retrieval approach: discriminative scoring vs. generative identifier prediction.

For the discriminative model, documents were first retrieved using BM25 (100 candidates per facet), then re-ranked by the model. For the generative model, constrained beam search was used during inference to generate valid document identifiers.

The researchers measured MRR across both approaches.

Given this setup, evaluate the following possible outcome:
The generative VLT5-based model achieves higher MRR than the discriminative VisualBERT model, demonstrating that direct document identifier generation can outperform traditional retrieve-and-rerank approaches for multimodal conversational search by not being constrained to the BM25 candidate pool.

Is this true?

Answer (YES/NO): YES